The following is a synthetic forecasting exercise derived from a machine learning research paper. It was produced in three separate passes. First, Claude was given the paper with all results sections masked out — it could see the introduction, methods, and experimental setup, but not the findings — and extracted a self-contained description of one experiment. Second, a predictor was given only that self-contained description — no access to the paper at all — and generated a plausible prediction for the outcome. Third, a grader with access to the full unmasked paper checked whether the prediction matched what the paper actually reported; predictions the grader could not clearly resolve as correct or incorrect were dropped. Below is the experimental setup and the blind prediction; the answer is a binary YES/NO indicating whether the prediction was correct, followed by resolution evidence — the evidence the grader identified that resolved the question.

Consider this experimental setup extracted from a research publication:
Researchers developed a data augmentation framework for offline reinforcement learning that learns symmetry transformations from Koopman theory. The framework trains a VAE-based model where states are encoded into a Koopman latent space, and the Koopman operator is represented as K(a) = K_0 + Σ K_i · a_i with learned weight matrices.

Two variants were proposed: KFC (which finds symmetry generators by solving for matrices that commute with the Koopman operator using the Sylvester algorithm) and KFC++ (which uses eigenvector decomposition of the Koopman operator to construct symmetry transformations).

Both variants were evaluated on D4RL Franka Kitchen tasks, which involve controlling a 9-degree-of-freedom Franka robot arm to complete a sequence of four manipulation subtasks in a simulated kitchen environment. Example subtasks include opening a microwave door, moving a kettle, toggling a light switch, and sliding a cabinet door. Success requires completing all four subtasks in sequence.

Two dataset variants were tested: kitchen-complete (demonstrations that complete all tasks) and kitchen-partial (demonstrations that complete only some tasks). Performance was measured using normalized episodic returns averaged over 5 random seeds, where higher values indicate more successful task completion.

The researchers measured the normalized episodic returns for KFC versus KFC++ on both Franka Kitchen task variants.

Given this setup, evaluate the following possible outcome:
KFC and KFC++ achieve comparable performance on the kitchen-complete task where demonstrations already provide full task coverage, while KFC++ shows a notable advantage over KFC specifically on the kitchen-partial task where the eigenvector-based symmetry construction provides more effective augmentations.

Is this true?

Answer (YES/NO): YES